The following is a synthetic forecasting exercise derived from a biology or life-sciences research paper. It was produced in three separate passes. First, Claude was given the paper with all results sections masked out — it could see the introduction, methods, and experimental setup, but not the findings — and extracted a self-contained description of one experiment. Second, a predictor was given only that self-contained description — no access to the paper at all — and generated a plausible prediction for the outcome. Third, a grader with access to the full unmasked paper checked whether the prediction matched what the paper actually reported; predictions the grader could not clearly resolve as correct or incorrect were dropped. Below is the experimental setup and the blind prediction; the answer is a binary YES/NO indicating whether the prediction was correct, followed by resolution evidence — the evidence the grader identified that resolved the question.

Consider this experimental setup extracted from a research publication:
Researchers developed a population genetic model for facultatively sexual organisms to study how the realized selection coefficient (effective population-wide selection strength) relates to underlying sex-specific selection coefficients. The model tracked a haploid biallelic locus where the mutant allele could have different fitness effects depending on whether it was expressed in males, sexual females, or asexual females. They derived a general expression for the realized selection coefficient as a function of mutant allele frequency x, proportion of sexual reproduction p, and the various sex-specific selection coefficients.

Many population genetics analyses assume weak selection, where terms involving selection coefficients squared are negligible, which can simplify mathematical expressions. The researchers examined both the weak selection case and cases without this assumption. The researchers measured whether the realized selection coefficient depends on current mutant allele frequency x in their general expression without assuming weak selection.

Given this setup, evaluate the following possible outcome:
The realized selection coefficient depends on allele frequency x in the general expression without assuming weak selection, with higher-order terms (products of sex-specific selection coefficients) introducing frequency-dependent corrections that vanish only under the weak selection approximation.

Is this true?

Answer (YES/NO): YES